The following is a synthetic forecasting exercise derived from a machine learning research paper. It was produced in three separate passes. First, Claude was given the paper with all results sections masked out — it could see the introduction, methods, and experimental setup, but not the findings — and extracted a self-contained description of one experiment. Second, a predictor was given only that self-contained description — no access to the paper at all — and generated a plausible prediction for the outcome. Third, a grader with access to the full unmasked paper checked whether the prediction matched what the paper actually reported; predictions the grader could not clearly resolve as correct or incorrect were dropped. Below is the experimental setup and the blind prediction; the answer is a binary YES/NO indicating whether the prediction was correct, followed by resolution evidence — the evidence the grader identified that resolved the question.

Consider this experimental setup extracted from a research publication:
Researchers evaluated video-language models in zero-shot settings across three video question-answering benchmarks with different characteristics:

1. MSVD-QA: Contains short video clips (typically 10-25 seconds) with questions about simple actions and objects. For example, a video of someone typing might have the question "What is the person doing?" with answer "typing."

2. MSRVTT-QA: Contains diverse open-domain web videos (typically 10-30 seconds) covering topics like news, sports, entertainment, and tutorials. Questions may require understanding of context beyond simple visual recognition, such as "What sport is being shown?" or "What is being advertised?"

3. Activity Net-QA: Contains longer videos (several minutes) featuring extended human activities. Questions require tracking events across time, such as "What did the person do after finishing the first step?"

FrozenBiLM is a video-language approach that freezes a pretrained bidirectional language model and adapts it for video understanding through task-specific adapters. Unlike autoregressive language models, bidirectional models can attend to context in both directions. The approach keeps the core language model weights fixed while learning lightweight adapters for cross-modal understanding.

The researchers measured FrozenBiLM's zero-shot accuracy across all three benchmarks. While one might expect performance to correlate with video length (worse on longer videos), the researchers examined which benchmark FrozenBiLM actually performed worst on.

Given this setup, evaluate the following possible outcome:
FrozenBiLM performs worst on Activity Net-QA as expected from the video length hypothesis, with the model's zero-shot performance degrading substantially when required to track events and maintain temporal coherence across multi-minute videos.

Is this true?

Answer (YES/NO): NO